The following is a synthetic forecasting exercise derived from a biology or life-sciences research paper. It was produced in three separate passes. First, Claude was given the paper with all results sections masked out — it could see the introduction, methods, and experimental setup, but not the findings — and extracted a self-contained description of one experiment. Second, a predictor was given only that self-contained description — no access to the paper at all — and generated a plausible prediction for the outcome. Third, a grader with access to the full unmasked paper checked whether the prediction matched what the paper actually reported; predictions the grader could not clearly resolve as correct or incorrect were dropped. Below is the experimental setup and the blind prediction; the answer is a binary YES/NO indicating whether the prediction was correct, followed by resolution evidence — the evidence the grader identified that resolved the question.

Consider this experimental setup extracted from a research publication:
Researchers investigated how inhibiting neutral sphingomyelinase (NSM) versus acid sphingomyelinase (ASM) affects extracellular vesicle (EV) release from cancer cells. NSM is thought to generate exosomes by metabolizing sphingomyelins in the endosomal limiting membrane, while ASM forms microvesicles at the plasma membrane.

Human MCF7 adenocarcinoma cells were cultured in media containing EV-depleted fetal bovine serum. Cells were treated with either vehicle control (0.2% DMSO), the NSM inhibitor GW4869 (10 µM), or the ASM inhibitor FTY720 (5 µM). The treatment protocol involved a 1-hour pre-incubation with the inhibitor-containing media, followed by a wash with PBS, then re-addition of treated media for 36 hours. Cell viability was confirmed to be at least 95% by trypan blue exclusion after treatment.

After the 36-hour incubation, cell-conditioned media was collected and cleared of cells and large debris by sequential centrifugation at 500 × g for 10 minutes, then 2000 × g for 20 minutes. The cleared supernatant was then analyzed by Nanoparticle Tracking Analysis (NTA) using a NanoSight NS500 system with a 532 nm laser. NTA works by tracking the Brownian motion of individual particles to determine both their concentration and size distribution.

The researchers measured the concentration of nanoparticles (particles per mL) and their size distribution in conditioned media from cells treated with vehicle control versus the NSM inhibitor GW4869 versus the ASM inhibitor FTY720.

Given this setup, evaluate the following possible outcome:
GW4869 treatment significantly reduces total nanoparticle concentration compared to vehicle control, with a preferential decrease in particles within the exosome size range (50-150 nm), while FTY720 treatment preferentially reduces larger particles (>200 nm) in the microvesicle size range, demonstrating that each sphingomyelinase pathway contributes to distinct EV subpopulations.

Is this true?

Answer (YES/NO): NO